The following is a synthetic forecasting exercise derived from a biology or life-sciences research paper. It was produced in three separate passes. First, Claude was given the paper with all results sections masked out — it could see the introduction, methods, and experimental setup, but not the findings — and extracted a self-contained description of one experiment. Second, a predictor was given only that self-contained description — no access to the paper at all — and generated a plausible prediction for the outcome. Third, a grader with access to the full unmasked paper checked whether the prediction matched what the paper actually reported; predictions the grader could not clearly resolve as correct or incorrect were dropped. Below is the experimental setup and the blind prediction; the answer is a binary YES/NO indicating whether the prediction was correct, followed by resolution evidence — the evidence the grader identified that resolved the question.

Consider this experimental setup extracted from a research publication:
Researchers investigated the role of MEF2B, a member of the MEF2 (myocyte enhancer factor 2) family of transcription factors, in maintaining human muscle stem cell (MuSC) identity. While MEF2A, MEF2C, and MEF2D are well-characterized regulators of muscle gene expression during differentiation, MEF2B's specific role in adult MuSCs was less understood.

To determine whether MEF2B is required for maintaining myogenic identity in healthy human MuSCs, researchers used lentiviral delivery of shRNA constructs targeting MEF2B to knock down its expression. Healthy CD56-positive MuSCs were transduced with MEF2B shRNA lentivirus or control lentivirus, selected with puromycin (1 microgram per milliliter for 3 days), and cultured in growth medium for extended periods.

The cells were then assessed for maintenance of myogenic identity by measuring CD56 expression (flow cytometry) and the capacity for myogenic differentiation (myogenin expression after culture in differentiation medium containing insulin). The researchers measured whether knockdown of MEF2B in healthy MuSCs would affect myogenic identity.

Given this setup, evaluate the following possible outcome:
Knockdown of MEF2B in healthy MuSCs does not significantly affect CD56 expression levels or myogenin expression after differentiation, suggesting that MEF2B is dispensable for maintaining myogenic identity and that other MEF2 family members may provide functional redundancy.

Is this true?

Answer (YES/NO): NO